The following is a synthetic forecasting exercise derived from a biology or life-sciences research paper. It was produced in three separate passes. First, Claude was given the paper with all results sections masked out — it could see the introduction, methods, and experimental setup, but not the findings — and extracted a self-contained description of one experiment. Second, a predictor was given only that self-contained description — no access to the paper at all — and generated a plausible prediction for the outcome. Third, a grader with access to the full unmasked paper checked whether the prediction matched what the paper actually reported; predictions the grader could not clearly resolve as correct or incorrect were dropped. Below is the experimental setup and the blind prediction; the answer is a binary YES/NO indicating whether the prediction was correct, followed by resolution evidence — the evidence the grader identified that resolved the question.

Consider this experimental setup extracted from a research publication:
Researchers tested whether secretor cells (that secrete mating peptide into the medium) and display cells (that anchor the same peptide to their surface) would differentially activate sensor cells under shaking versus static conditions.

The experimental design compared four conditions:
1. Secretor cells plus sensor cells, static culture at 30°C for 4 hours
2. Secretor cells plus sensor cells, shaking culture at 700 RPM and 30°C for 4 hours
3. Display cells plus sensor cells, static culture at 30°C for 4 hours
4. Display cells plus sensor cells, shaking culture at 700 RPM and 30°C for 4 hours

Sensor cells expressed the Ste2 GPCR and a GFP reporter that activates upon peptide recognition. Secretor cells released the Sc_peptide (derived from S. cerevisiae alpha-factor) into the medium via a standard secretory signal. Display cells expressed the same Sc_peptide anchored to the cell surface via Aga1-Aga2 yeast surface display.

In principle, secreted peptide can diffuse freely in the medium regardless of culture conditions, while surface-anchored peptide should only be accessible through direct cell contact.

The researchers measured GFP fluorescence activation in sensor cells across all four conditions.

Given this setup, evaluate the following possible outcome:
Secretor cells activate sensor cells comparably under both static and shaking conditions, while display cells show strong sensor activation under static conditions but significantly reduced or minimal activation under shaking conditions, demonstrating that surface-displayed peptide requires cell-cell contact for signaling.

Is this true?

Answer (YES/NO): YES